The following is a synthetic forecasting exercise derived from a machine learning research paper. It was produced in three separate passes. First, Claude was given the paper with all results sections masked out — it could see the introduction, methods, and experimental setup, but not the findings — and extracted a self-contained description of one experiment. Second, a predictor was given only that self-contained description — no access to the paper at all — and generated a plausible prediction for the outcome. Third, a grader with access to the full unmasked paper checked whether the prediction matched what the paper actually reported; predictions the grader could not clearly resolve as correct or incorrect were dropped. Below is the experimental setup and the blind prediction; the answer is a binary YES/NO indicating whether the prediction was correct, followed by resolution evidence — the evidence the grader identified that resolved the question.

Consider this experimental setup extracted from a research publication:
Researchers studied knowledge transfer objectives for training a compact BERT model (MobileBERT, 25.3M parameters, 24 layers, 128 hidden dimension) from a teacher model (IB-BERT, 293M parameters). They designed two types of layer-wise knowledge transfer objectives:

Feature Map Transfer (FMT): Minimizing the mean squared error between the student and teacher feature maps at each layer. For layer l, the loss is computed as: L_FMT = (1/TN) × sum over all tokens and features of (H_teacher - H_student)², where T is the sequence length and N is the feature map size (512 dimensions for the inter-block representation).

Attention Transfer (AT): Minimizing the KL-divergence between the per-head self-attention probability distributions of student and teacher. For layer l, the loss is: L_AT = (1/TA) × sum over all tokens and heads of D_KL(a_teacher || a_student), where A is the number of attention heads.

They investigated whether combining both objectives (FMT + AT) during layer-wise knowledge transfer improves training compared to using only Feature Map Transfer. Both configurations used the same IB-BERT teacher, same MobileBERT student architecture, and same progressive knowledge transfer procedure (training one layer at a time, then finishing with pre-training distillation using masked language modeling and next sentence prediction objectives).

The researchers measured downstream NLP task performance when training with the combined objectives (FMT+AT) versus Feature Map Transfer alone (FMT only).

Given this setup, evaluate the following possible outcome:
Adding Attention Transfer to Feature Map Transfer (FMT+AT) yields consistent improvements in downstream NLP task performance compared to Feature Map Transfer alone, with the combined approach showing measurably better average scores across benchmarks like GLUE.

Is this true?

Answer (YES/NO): NO